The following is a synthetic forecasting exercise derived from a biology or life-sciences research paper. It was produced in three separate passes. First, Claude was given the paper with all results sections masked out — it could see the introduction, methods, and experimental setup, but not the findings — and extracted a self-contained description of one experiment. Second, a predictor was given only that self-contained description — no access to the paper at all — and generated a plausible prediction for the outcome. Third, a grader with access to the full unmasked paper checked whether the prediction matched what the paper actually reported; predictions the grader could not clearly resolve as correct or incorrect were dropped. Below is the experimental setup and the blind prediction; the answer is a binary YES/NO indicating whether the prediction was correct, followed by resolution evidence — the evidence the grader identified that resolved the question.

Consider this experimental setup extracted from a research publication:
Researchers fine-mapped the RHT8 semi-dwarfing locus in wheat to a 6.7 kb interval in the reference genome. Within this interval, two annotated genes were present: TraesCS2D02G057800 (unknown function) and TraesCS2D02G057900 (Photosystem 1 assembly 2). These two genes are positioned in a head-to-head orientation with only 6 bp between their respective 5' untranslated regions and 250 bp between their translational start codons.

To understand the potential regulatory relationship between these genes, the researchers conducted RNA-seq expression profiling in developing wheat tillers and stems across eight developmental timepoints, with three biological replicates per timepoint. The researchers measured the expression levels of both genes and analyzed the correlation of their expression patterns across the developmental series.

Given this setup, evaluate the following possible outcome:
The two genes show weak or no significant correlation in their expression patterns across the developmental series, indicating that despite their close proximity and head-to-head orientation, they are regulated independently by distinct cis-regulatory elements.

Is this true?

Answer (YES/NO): NO